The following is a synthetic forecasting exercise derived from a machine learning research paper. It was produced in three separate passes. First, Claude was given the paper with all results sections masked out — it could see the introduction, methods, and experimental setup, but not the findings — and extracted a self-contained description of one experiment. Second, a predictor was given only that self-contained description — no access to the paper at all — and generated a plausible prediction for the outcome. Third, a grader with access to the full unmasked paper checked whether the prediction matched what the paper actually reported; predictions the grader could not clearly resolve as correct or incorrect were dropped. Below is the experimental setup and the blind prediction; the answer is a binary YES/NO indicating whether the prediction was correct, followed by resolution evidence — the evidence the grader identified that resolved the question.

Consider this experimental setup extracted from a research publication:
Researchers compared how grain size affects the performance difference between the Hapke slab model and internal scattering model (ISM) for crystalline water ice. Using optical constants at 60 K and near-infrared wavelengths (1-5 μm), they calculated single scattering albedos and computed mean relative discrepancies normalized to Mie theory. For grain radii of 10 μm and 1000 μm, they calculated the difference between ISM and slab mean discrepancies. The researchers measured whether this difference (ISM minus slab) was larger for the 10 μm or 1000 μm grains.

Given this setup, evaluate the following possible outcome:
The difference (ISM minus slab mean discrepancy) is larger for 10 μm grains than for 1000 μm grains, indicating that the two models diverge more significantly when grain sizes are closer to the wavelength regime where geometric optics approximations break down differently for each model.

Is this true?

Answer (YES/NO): NO